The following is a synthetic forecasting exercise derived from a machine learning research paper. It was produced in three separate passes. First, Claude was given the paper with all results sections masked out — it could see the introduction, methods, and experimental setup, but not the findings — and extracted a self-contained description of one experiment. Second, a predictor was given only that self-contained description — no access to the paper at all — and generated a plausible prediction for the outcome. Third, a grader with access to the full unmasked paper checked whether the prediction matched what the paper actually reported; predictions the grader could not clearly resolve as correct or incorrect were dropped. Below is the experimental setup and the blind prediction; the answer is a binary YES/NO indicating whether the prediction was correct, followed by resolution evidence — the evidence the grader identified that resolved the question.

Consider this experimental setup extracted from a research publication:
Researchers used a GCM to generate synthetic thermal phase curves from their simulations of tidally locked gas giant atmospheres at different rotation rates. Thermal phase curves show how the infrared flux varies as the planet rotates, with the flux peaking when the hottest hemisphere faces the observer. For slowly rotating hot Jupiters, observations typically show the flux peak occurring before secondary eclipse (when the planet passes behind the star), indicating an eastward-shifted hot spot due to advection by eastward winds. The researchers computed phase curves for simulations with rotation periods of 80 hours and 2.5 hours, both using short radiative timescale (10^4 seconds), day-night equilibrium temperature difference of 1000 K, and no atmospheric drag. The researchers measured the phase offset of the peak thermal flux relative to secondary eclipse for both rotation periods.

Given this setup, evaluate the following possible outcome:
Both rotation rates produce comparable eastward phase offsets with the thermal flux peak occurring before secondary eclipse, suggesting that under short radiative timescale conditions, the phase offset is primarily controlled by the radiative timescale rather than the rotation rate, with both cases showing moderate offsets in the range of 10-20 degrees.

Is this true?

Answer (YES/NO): NO